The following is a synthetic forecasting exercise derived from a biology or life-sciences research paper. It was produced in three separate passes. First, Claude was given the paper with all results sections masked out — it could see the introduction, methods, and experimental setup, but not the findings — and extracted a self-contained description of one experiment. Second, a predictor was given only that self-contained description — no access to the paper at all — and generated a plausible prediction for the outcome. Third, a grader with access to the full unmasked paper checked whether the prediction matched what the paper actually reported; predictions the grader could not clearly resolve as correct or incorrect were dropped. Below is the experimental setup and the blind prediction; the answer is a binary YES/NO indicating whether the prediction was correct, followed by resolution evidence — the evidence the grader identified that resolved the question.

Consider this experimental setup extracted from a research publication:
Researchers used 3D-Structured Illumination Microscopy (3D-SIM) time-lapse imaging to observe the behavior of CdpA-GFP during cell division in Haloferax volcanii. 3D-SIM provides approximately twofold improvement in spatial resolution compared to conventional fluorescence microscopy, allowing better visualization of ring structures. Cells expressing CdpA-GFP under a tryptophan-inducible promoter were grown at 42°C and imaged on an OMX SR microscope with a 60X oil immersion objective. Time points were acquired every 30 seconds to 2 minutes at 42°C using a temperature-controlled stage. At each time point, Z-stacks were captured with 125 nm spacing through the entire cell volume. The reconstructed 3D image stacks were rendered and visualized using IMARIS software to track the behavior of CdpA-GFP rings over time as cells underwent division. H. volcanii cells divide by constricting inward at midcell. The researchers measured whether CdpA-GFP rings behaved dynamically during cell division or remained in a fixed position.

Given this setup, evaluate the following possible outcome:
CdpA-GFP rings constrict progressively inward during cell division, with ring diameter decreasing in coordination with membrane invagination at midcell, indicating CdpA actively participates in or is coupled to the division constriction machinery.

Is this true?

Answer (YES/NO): NO